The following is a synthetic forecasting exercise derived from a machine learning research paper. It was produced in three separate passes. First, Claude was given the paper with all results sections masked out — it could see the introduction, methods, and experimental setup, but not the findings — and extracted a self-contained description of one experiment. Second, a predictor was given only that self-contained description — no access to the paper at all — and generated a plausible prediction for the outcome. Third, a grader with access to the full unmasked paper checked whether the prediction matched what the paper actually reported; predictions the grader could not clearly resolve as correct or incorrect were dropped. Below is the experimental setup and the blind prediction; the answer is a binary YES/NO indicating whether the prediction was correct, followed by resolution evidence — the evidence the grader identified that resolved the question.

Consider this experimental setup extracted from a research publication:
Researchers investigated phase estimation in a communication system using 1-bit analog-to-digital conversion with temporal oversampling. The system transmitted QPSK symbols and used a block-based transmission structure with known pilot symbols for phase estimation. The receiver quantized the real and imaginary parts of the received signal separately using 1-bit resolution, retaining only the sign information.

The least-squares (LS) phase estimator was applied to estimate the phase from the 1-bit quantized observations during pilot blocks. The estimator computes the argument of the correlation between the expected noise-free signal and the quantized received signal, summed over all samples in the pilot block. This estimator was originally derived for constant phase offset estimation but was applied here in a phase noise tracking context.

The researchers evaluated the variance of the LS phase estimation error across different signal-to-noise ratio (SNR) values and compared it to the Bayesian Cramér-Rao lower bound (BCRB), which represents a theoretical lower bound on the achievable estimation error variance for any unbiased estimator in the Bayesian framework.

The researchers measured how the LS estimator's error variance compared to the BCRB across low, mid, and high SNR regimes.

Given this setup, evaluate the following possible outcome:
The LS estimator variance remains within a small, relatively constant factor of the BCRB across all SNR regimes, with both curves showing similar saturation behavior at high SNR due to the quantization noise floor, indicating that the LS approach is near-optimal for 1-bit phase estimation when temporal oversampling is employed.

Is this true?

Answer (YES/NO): NO